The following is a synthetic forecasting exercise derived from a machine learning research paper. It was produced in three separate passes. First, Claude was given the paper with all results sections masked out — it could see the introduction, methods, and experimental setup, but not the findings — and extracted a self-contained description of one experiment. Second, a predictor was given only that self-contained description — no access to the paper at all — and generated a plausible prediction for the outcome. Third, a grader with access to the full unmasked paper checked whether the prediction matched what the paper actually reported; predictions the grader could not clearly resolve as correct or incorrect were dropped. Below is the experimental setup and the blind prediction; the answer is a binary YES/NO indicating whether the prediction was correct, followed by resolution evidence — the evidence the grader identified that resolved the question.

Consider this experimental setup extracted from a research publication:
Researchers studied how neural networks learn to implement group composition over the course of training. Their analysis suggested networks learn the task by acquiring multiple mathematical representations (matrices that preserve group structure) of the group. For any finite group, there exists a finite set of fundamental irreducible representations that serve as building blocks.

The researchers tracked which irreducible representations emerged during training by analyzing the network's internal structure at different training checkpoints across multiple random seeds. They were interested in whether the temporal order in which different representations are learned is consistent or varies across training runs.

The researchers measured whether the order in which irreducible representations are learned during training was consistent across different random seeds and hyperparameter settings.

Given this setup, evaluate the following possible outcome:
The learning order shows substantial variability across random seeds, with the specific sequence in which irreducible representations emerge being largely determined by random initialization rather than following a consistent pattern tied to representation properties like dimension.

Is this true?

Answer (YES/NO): NO